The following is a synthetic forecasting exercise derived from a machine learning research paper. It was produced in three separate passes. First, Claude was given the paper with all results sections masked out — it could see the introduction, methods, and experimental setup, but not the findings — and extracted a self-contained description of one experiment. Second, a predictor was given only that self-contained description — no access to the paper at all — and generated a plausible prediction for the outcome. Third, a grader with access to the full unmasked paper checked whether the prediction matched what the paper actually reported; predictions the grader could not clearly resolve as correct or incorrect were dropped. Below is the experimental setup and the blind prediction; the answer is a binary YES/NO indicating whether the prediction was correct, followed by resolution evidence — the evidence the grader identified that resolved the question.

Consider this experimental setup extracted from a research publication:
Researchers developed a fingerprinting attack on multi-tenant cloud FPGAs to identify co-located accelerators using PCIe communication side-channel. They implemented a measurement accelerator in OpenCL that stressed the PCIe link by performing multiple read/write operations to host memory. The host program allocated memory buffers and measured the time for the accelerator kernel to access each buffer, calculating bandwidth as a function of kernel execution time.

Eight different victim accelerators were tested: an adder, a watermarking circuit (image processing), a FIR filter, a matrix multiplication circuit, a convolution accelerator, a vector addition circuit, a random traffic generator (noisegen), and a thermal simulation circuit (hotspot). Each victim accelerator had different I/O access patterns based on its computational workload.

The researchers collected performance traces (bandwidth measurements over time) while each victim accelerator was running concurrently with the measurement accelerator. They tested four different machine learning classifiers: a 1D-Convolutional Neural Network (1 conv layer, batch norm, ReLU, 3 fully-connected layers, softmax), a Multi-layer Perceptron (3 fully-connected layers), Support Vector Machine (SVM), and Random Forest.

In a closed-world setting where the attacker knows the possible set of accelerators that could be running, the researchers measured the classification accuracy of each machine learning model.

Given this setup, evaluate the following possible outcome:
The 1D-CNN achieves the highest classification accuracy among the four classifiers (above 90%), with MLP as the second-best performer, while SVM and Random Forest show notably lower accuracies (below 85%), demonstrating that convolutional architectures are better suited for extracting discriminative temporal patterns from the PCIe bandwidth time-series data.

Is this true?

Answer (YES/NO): NO